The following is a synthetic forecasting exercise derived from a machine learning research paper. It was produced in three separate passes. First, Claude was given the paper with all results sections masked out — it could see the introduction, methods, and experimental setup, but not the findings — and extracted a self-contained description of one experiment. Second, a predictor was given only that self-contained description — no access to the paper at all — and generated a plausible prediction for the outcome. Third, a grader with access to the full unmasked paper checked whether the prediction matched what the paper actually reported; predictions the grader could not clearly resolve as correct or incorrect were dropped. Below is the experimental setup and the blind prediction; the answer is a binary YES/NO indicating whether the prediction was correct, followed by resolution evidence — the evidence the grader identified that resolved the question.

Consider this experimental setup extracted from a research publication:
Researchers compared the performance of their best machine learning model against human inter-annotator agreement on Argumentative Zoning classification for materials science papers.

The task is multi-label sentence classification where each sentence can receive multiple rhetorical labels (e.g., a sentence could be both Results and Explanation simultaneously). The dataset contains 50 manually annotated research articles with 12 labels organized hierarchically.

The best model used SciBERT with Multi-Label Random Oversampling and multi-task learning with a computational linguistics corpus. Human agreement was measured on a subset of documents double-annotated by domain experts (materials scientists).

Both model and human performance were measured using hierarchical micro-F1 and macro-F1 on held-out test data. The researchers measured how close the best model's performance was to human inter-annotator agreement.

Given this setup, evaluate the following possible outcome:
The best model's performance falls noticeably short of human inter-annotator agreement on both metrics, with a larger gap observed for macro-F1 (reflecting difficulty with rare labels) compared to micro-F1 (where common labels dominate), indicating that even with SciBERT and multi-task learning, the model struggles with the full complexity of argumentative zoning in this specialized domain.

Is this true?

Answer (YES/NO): NO